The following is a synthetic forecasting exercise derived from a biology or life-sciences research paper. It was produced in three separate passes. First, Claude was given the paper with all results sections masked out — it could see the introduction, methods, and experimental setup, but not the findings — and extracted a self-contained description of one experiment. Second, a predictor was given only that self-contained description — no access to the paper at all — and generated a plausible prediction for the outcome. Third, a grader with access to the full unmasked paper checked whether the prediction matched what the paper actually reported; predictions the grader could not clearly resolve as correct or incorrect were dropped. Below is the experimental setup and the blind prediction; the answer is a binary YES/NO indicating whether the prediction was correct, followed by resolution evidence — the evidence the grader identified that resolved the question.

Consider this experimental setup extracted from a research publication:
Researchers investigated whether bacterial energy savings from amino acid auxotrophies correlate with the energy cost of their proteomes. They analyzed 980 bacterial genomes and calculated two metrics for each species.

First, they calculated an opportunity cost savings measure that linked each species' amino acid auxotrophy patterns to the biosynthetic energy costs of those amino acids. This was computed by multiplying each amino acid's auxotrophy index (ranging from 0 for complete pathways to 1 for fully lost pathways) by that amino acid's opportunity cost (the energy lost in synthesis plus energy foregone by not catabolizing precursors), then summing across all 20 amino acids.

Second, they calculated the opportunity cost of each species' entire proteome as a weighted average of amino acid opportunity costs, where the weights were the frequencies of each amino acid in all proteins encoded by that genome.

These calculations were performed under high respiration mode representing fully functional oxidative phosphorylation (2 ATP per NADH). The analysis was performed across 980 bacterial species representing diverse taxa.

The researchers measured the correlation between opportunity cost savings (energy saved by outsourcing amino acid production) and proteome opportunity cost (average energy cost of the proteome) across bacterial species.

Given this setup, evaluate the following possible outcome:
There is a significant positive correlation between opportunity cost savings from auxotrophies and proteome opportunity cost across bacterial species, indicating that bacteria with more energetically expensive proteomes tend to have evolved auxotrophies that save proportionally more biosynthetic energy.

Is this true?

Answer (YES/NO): YES